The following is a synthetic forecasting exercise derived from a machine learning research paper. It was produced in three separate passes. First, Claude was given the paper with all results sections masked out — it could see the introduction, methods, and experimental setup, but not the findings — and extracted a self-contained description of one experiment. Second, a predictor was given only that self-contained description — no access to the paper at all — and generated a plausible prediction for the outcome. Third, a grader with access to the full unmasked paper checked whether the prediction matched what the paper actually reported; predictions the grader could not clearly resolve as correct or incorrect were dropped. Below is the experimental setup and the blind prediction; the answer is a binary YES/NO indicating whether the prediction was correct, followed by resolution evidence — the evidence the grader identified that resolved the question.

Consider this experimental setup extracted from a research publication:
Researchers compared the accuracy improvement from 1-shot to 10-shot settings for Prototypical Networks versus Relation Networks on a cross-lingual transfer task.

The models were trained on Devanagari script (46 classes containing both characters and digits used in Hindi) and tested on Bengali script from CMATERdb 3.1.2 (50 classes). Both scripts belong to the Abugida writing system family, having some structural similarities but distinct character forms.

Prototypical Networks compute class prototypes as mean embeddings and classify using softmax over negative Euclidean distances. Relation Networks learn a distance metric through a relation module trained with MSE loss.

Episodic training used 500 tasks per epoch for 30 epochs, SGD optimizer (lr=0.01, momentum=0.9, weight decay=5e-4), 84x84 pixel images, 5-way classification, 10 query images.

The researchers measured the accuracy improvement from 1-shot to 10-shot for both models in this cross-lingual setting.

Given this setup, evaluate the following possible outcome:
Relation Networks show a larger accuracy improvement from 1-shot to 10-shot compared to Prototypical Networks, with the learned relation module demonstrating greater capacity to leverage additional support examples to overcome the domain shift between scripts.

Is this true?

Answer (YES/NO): NO